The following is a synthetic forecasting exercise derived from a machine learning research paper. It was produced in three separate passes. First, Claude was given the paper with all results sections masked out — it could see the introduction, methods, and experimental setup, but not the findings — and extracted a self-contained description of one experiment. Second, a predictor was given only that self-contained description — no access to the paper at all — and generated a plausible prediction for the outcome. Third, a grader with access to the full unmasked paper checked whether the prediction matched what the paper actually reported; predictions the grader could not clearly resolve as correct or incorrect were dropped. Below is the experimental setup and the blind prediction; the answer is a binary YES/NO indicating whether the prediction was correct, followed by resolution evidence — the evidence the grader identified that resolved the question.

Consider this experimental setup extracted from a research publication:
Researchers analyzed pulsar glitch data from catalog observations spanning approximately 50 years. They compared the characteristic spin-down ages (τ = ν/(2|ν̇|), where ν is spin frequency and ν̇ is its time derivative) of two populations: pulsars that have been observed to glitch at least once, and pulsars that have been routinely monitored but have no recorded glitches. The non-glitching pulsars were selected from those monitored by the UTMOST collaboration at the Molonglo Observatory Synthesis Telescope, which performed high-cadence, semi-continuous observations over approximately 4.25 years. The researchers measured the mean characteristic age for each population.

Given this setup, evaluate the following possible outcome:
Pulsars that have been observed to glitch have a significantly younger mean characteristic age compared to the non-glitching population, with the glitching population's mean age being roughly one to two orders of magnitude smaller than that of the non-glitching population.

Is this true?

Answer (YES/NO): NO